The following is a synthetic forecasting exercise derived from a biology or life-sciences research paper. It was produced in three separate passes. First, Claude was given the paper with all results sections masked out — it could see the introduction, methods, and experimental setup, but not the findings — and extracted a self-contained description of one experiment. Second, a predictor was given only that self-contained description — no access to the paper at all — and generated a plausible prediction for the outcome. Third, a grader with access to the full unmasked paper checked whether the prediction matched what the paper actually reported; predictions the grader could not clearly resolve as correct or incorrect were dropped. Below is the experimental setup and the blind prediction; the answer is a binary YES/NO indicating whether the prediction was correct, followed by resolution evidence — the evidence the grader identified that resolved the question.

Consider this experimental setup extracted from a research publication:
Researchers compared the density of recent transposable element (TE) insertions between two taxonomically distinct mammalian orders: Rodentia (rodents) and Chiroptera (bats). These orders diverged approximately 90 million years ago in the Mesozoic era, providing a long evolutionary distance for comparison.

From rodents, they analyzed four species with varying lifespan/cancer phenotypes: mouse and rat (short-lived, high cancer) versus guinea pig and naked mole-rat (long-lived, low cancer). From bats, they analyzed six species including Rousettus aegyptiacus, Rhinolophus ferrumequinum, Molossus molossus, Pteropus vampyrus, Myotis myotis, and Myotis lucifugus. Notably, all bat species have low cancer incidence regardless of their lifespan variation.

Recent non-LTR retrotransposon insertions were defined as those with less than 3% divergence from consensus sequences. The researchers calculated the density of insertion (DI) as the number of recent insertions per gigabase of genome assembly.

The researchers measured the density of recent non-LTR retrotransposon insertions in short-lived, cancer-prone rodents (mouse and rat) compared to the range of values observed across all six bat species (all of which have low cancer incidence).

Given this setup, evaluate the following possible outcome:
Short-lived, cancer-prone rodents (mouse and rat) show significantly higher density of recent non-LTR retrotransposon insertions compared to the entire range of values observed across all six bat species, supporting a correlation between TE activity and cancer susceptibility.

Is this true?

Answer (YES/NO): NO